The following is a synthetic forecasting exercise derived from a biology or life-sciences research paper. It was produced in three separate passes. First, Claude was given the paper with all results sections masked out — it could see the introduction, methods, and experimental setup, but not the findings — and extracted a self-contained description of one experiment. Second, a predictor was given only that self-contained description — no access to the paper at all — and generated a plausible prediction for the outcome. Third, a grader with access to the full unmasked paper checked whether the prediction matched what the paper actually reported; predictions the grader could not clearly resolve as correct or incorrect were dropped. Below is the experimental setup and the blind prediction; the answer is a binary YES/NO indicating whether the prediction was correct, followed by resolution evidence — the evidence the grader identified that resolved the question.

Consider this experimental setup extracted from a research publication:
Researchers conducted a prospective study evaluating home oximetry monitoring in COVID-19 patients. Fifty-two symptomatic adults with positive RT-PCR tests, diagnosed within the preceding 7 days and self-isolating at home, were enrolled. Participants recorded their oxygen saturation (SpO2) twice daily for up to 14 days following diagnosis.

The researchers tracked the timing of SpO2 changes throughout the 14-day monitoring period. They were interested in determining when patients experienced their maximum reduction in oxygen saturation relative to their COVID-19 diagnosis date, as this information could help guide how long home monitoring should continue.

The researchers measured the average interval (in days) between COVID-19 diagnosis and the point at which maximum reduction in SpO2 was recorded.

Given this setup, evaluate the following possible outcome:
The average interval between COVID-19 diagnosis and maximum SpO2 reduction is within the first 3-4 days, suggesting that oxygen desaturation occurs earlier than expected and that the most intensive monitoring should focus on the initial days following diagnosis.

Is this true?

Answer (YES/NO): NO